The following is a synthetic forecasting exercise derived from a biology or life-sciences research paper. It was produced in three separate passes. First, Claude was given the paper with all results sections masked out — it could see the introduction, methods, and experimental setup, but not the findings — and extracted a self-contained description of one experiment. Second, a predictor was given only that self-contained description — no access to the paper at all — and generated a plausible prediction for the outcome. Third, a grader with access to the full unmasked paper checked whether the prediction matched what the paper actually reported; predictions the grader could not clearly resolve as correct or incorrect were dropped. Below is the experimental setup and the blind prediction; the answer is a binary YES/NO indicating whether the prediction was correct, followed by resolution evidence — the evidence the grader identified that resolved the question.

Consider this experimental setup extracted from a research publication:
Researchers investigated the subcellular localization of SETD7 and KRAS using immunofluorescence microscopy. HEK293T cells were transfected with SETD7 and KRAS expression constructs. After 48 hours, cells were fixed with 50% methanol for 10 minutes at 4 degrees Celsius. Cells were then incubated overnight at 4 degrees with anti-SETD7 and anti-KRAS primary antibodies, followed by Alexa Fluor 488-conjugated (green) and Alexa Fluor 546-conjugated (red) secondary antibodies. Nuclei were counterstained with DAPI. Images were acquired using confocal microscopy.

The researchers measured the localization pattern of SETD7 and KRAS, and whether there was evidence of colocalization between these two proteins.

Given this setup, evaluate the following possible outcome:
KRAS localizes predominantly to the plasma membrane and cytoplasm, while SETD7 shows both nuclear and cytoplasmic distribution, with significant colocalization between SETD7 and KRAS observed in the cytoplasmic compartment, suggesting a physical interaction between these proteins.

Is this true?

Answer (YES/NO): NO